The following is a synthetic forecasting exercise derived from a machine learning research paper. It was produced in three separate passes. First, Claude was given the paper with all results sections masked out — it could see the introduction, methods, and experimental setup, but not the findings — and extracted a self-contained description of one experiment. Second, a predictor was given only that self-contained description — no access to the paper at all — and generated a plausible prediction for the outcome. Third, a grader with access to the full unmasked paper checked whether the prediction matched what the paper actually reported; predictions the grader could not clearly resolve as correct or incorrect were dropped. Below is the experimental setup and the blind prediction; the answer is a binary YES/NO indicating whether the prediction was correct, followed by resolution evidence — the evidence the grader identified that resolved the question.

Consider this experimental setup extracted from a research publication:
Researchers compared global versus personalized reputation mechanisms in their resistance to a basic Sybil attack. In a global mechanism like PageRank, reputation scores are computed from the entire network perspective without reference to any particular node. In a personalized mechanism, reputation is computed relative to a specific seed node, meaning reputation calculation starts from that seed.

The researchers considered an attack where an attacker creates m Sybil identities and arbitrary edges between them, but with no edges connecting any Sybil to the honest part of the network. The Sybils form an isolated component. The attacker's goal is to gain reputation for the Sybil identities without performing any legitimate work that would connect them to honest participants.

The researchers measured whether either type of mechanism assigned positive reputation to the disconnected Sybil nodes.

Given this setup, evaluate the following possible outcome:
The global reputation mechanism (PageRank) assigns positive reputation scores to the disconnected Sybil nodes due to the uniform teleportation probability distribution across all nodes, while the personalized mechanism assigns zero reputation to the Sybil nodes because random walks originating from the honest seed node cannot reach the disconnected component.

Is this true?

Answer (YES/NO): YES